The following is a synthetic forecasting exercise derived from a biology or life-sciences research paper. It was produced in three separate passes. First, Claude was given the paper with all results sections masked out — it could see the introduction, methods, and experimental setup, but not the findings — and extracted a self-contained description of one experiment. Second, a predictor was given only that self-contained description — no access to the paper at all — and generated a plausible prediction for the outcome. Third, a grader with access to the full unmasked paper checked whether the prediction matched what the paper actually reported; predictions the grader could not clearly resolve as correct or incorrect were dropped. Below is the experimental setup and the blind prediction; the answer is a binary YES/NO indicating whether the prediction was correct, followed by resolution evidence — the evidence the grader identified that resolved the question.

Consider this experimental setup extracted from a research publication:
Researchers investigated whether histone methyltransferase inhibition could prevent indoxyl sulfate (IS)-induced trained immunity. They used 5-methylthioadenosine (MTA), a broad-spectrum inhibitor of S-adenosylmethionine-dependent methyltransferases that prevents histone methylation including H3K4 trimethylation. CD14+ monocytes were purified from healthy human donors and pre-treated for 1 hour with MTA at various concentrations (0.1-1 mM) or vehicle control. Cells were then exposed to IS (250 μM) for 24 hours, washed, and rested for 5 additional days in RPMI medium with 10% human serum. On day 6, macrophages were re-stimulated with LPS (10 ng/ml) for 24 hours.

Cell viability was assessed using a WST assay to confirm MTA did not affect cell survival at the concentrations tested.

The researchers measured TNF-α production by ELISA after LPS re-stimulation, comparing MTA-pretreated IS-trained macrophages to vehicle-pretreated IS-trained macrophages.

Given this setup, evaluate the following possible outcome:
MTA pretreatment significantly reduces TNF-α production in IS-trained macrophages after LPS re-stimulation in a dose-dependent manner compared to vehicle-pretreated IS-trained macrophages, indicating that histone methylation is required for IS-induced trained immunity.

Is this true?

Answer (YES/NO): NO